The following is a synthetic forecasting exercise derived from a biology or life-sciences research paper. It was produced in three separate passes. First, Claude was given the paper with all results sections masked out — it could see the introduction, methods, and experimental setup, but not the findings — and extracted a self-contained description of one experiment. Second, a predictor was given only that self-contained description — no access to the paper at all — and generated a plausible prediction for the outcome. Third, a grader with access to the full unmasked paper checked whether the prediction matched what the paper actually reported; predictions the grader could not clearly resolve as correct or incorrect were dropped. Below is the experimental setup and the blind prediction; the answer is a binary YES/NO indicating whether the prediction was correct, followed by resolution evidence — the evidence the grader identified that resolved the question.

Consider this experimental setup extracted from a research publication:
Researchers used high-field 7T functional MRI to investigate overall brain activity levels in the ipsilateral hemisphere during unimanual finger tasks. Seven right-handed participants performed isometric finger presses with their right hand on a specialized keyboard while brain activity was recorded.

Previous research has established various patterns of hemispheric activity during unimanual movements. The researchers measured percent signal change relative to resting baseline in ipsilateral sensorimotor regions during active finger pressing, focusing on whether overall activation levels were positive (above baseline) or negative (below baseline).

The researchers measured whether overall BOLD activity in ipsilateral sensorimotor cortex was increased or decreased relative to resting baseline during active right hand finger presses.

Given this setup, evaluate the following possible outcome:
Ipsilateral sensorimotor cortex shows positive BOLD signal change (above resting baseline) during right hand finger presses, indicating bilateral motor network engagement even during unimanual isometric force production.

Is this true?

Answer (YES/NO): NO